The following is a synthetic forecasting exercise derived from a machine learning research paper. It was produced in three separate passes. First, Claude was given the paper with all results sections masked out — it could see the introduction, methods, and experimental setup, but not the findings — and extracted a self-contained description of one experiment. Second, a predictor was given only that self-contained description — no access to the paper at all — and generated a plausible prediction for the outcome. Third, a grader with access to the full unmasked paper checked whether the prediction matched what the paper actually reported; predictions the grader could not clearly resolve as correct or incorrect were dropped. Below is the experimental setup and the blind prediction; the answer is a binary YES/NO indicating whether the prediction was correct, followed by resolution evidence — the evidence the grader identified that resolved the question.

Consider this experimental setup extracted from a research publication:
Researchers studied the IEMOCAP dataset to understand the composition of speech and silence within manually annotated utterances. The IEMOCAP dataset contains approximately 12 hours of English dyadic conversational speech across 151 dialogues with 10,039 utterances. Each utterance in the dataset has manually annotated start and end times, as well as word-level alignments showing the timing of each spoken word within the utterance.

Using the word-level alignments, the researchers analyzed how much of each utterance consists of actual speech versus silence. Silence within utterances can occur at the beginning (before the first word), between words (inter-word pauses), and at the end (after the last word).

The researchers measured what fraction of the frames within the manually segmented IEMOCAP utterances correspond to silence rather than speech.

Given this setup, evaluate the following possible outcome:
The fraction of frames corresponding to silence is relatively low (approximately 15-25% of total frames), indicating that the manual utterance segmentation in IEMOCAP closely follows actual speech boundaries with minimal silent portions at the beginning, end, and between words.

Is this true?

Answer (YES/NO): NO